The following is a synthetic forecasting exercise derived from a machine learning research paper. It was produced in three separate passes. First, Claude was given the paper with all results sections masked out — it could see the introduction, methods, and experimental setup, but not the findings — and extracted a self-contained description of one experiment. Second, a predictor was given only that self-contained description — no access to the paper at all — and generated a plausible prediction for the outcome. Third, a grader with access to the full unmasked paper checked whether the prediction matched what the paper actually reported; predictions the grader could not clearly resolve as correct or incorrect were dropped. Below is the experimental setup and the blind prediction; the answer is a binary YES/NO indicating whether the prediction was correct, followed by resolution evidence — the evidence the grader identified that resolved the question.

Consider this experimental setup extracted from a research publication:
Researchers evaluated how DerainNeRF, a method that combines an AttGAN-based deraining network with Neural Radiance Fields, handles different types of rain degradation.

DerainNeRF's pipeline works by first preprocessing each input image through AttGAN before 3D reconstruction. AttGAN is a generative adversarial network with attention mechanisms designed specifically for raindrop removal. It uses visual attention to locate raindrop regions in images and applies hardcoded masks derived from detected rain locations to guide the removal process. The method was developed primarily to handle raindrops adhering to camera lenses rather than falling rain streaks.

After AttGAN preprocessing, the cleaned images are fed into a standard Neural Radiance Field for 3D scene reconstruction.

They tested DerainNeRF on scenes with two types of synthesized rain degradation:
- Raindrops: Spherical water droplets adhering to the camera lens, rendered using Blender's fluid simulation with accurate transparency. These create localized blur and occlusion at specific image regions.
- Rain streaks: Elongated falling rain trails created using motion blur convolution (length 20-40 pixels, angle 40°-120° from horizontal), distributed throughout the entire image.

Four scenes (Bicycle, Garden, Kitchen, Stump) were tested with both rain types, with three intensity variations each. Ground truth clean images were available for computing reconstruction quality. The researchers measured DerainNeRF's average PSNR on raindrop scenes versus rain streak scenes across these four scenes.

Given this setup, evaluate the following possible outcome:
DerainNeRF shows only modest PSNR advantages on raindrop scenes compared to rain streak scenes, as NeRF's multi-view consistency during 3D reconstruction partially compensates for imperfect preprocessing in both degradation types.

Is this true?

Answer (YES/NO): NO